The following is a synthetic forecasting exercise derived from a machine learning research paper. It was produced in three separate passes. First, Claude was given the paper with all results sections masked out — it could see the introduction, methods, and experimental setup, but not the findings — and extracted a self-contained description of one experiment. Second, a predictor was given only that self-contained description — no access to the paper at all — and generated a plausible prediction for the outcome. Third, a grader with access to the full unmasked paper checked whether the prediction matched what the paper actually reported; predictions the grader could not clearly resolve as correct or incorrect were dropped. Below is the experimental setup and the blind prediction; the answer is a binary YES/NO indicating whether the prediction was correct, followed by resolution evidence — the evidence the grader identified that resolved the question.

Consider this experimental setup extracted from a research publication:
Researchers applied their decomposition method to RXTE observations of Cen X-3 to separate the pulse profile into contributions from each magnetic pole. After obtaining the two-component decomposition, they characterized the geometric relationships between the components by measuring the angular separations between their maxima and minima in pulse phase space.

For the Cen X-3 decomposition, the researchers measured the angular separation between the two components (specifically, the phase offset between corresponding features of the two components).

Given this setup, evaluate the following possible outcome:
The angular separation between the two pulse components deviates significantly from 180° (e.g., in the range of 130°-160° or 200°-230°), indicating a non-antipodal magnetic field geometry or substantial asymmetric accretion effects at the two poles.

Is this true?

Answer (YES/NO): NO